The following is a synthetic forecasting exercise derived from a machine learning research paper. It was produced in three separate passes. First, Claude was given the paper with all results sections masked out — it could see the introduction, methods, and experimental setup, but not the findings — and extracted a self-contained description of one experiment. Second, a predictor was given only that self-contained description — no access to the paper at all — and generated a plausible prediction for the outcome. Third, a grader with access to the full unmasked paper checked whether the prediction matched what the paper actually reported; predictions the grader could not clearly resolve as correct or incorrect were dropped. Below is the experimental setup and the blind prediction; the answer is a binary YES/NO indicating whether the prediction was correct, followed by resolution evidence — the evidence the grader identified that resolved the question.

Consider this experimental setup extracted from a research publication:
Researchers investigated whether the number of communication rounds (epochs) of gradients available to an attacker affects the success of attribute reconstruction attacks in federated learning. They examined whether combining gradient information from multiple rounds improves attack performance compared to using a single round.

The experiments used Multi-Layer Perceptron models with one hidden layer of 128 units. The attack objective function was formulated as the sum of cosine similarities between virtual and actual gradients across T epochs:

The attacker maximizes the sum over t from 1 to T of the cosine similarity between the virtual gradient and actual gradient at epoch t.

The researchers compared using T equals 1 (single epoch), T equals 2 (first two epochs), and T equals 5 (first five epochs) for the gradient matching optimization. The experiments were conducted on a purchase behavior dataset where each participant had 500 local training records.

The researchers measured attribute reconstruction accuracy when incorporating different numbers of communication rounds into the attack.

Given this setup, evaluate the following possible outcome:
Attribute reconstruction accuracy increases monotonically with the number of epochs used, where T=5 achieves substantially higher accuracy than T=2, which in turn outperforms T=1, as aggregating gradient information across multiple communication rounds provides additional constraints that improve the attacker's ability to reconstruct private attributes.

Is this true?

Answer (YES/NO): NO